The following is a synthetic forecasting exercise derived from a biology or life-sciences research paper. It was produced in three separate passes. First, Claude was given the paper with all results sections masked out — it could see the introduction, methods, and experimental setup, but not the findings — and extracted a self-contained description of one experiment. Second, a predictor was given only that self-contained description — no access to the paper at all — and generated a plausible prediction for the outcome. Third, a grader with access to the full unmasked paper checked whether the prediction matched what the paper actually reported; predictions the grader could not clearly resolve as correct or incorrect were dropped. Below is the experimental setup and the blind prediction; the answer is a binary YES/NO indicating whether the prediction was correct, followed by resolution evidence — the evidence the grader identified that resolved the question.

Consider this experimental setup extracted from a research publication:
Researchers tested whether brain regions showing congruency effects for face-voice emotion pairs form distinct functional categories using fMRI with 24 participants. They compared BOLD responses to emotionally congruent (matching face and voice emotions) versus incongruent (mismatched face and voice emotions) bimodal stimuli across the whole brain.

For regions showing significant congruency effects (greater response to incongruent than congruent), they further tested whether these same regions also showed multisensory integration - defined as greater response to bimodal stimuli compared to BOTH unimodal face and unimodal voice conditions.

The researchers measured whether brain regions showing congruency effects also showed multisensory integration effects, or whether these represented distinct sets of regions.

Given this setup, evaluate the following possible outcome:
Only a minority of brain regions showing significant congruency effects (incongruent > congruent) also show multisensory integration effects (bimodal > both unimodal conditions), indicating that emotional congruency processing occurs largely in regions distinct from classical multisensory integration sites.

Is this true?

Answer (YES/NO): YES